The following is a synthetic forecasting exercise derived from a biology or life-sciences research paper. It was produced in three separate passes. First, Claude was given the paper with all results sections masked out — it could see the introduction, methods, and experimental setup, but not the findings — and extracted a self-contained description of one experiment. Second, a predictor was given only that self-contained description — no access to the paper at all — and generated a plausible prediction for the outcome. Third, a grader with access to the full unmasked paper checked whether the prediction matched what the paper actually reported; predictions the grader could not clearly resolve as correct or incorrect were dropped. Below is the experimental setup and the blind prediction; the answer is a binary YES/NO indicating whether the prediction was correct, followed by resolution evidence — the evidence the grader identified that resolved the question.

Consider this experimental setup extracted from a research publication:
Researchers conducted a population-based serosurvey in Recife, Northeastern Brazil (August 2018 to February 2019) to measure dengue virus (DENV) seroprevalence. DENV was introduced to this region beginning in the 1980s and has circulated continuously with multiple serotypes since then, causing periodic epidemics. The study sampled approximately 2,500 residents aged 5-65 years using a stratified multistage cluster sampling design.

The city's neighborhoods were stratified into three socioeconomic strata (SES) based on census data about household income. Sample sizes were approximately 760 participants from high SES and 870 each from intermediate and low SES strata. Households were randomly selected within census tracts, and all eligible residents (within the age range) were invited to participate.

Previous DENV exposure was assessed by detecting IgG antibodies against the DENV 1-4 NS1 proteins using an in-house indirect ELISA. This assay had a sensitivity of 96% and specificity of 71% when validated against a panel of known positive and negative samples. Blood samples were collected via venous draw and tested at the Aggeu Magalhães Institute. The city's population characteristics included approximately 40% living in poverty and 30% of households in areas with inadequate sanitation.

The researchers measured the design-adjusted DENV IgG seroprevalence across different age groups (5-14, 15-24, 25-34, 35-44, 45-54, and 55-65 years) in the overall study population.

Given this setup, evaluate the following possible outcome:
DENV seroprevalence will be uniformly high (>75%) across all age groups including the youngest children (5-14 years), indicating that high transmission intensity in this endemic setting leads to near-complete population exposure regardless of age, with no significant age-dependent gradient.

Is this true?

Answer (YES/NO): NO